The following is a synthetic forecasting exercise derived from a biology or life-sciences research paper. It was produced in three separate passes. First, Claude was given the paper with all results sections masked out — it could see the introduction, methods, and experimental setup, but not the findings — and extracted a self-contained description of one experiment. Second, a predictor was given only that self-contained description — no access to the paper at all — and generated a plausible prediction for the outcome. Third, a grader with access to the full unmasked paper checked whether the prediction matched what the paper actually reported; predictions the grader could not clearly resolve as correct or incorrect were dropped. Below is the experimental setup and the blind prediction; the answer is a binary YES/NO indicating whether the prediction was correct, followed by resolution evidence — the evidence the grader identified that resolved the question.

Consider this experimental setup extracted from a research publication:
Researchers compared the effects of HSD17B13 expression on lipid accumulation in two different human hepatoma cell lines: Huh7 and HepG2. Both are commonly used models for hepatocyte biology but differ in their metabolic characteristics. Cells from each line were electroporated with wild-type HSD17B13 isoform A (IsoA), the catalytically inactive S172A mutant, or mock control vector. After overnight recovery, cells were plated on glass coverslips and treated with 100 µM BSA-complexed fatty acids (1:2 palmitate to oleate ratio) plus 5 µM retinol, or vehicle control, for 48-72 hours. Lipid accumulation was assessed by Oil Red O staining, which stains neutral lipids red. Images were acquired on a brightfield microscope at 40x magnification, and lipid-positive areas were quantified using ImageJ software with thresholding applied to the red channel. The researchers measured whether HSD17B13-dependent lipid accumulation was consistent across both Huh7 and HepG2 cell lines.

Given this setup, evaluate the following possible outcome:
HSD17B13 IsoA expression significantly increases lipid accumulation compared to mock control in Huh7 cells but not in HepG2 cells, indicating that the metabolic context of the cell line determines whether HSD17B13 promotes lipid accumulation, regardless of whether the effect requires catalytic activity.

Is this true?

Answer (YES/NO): NO